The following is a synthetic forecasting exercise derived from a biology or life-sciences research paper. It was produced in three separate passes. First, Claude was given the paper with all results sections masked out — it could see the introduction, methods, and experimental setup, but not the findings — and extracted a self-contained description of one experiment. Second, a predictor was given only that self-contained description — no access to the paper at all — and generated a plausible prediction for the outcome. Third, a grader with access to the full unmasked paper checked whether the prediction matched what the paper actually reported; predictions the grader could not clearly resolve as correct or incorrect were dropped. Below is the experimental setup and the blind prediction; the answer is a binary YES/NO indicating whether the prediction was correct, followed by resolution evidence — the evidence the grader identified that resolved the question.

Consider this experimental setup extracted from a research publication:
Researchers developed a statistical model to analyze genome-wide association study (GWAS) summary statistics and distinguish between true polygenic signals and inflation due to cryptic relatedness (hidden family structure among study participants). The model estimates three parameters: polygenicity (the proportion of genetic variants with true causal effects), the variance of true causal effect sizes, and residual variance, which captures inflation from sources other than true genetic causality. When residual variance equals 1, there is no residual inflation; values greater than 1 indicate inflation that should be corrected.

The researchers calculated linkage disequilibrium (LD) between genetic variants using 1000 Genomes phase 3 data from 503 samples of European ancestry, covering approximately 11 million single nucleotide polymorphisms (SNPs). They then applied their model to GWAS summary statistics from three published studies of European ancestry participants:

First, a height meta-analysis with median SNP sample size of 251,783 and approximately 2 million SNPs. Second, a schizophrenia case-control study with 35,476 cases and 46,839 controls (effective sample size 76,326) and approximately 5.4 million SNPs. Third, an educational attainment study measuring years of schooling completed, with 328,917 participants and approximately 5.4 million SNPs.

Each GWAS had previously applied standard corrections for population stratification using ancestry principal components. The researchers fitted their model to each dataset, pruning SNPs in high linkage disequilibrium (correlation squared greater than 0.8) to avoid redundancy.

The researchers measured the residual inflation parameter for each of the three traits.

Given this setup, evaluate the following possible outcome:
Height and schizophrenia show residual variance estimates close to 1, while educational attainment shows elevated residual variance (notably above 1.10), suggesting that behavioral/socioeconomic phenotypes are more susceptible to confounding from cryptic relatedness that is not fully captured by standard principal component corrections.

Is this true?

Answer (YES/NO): NO